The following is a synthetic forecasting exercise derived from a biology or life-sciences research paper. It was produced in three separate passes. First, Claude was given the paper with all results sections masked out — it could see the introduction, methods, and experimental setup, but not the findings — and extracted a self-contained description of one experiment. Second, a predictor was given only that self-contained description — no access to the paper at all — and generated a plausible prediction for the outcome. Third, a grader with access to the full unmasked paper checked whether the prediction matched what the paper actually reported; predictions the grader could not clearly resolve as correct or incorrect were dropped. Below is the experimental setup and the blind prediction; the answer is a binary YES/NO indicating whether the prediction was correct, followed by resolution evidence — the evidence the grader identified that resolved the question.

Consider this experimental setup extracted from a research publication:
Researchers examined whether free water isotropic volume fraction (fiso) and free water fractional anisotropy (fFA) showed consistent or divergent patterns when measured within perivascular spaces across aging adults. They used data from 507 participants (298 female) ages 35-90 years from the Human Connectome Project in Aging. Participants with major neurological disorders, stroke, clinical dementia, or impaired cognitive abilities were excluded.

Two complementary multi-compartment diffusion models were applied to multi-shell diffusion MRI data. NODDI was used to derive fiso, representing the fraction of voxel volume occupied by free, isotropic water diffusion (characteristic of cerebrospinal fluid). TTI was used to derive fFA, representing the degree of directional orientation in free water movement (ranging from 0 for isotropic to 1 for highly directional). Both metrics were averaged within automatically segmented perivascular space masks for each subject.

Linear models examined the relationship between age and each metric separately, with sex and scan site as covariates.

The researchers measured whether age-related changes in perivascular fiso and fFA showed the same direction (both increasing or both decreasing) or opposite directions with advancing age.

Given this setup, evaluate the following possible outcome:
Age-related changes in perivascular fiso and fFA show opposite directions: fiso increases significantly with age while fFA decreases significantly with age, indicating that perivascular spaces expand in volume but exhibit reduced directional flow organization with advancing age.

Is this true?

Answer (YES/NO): YES